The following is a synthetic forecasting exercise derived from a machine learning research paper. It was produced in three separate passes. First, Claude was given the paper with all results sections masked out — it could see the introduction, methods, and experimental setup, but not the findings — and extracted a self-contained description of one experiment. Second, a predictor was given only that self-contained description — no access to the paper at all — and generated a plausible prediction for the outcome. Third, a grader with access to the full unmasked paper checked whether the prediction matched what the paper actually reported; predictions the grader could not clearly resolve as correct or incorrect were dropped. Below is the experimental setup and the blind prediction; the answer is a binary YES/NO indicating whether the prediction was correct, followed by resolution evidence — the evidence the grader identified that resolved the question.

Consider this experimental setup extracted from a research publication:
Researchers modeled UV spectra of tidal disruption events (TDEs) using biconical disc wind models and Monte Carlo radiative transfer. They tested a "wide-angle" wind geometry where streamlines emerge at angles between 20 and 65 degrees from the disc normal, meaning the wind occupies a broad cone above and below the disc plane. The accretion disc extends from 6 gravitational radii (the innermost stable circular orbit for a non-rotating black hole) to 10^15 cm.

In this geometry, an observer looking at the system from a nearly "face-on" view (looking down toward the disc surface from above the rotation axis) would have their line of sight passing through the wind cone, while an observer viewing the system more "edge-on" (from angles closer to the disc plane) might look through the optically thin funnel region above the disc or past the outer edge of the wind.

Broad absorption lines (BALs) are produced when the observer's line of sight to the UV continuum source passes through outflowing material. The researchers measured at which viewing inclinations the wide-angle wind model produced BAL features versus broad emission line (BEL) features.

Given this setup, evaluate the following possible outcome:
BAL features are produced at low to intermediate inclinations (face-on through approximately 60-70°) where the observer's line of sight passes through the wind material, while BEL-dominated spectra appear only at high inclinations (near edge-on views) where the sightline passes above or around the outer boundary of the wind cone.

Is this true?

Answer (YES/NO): NO